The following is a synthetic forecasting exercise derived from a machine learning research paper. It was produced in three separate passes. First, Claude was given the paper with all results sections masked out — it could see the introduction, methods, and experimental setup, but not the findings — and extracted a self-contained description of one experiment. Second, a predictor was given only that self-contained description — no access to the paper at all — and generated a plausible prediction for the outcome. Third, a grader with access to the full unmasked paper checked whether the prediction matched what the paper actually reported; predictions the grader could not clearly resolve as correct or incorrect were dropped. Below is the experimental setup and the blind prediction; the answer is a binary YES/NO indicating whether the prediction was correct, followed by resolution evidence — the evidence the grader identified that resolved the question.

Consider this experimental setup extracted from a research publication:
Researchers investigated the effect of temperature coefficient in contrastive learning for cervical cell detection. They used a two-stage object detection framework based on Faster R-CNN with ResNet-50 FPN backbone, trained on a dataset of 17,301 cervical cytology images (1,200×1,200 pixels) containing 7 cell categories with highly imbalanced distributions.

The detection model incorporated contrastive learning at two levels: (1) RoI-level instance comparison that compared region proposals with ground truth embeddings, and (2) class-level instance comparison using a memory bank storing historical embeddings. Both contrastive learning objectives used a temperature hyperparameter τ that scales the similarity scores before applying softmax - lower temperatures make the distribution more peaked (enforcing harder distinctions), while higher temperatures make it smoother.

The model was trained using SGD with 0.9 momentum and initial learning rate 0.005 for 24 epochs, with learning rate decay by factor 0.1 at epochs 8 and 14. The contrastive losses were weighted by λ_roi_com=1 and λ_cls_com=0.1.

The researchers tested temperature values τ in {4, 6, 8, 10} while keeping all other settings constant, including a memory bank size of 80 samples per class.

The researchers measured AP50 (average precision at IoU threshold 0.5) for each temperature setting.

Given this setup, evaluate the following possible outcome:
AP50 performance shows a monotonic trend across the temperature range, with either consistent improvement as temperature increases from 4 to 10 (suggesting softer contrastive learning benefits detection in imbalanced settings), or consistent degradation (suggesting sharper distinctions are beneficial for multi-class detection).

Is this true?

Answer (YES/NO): NO